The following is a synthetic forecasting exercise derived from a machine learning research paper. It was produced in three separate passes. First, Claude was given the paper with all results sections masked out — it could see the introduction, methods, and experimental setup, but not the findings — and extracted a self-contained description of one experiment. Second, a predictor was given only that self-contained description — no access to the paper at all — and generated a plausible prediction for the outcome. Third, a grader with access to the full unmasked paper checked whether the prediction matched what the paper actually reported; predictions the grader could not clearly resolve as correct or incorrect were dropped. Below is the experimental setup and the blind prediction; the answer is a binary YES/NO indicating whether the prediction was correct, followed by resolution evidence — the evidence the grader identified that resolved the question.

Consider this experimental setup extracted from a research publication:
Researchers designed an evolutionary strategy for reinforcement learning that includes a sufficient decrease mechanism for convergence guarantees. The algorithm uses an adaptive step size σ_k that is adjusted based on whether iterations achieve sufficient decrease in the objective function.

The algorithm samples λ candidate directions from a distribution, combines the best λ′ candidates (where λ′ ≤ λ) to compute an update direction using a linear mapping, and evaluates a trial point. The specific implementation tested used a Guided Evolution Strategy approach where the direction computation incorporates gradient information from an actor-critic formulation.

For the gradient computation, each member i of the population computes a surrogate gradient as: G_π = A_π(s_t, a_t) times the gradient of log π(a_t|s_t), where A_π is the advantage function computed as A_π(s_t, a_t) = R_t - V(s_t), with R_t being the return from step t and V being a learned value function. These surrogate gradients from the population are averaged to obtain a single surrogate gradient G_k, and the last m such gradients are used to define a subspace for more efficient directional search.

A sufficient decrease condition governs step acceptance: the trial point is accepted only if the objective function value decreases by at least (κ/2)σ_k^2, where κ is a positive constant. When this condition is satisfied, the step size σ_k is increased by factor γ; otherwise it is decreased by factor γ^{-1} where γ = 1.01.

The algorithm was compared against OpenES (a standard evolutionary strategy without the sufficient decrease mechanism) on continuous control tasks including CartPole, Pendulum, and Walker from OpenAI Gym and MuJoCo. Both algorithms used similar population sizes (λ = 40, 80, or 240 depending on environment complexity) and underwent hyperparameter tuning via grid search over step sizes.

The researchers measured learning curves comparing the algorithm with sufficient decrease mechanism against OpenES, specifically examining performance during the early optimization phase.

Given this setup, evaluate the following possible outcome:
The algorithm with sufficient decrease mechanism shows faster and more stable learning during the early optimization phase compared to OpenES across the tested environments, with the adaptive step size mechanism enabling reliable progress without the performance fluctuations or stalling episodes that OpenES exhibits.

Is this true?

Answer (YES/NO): NO